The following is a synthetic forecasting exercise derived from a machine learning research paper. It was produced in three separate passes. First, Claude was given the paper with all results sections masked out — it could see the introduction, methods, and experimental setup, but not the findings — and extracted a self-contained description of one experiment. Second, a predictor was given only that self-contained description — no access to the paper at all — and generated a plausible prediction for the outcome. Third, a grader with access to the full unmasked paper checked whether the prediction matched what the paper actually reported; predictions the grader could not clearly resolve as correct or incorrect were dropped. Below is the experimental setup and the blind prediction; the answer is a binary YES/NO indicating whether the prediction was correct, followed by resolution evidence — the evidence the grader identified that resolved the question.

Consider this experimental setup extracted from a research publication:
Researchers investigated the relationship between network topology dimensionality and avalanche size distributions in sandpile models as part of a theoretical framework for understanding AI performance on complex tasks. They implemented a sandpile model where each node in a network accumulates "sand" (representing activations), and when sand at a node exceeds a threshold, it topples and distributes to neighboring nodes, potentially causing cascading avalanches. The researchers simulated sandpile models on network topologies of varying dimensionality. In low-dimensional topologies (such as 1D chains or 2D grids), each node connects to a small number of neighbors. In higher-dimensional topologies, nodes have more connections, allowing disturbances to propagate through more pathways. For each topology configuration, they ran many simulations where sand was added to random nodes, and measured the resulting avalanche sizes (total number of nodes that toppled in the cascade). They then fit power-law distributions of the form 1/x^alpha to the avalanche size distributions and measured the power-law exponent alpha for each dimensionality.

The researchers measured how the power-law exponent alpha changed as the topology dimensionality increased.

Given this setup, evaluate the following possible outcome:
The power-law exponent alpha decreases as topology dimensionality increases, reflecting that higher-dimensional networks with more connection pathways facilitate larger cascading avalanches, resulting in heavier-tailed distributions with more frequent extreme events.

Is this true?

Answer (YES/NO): NO